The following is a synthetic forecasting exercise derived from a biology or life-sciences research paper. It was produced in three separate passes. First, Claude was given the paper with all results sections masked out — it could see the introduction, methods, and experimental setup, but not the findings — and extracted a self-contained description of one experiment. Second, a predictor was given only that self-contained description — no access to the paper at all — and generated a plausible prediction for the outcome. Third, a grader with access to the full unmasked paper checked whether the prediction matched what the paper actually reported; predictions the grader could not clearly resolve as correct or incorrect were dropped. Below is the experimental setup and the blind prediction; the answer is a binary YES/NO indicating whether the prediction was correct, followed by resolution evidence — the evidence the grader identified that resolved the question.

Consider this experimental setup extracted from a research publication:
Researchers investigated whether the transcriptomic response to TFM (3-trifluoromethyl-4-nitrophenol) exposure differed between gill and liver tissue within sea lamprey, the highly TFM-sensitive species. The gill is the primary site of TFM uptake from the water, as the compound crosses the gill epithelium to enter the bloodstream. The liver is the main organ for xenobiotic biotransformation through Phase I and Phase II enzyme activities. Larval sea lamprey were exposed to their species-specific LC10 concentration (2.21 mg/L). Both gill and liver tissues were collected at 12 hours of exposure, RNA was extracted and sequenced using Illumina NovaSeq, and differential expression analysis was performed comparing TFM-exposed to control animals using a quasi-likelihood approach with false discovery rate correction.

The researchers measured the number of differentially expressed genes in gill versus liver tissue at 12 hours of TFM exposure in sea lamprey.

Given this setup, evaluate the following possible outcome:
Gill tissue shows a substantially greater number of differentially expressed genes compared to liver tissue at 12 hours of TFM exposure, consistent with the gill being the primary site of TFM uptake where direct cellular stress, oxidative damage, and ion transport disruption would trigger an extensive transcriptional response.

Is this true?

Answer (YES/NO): NO